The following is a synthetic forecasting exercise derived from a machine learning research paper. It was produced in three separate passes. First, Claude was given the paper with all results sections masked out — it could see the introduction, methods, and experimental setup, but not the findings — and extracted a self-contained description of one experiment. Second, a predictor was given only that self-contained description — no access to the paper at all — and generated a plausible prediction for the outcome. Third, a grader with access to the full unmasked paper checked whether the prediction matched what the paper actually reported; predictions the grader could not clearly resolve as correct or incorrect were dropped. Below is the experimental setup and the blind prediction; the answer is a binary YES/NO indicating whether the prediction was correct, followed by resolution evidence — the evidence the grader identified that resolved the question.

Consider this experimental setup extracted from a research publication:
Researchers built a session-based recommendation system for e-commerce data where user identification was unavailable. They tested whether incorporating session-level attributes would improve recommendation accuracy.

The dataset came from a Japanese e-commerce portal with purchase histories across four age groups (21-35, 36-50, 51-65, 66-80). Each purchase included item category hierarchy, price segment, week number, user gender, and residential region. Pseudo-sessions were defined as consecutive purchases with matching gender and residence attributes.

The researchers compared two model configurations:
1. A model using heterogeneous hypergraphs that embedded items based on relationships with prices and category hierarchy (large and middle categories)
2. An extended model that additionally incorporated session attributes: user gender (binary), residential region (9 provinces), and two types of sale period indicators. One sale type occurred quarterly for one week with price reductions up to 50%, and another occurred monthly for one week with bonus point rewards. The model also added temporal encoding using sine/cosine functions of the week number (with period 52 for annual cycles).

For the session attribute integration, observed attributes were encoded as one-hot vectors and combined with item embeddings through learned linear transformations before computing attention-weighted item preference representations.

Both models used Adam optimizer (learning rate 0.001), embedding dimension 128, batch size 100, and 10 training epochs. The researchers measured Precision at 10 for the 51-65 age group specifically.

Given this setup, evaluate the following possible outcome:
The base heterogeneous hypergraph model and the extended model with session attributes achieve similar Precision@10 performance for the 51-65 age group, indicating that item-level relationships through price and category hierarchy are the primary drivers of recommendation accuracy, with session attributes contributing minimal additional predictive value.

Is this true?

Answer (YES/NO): YES